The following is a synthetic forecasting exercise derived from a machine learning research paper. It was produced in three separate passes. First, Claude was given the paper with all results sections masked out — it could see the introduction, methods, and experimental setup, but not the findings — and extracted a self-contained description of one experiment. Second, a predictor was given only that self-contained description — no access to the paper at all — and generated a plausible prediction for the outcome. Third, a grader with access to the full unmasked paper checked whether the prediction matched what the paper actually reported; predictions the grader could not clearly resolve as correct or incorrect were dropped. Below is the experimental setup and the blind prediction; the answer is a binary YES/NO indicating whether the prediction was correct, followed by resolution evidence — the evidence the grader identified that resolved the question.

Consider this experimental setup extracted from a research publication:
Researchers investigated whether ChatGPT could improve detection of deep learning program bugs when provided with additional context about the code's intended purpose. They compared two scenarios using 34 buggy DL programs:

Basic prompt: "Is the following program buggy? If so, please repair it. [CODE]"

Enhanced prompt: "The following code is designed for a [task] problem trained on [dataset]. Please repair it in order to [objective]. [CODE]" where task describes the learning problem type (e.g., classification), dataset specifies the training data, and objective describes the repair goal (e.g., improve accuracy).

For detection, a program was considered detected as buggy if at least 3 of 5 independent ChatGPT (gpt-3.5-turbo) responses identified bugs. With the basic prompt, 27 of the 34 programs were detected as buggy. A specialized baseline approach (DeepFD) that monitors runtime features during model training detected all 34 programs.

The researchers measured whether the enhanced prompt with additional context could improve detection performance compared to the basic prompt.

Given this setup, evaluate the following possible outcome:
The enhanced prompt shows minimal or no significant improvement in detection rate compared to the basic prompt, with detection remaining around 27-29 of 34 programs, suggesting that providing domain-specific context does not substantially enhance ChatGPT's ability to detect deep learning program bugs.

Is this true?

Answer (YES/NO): NO